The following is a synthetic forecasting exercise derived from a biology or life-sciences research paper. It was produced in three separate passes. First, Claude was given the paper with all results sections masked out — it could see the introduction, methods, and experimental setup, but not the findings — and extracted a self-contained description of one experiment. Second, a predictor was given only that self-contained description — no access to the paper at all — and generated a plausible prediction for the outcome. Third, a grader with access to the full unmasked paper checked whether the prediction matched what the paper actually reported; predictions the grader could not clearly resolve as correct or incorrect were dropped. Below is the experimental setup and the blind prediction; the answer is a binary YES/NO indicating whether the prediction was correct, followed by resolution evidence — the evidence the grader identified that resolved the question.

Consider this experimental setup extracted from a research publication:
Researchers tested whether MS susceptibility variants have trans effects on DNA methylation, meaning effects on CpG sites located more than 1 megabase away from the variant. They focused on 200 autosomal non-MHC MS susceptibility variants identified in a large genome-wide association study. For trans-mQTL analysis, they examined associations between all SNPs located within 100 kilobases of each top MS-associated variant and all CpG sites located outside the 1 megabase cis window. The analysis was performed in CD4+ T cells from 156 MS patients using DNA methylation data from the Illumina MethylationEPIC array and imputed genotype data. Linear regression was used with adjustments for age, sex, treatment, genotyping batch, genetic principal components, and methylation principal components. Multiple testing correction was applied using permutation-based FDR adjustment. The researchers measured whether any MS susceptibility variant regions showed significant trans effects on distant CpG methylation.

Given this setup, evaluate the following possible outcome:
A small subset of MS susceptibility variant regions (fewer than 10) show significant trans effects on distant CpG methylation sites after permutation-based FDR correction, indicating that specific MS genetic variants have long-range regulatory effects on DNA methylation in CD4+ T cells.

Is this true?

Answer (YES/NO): YES